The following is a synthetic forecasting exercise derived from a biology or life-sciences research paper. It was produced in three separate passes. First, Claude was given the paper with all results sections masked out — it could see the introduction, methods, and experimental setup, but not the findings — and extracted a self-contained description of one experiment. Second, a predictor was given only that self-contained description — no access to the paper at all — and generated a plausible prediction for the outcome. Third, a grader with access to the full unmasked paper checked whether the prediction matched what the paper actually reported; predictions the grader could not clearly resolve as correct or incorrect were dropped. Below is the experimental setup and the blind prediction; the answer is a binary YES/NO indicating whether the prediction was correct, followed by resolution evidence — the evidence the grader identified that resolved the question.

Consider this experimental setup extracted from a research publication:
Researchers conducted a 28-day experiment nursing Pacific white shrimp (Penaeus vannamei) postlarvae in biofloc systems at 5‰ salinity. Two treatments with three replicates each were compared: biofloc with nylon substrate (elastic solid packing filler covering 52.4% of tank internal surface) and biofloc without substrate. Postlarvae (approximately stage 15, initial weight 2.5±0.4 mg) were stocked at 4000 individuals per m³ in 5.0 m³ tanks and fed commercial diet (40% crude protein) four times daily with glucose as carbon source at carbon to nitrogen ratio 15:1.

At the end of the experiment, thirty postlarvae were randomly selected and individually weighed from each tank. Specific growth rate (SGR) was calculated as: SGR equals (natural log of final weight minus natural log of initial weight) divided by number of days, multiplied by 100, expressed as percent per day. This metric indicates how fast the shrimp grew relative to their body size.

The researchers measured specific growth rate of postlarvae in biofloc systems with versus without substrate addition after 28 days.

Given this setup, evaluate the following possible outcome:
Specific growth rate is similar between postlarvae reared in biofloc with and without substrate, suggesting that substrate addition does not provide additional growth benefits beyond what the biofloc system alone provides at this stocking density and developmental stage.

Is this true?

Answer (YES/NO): NO